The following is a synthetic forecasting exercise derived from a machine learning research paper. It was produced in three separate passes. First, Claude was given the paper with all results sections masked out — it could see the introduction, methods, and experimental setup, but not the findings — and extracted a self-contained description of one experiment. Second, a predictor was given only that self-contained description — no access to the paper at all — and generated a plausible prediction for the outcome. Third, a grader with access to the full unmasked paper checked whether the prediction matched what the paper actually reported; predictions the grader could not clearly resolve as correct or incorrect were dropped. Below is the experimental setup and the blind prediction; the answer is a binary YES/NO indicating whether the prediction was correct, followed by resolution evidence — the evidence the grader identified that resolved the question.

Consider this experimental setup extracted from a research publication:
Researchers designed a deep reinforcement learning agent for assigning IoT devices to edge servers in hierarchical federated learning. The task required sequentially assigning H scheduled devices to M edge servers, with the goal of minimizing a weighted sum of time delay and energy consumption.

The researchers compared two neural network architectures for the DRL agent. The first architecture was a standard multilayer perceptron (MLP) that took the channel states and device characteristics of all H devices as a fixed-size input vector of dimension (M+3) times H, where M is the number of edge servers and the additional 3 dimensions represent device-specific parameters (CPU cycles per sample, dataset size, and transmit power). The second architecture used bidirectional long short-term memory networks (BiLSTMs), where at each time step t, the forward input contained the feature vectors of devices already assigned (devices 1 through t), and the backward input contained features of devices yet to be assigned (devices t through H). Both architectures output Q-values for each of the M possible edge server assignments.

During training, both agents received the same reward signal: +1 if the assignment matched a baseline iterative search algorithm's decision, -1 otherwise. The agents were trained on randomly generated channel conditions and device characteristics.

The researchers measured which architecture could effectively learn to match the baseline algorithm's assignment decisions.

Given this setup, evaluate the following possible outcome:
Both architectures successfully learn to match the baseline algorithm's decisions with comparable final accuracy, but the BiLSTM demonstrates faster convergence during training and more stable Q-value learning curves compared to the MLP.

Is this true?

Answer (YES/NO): NO